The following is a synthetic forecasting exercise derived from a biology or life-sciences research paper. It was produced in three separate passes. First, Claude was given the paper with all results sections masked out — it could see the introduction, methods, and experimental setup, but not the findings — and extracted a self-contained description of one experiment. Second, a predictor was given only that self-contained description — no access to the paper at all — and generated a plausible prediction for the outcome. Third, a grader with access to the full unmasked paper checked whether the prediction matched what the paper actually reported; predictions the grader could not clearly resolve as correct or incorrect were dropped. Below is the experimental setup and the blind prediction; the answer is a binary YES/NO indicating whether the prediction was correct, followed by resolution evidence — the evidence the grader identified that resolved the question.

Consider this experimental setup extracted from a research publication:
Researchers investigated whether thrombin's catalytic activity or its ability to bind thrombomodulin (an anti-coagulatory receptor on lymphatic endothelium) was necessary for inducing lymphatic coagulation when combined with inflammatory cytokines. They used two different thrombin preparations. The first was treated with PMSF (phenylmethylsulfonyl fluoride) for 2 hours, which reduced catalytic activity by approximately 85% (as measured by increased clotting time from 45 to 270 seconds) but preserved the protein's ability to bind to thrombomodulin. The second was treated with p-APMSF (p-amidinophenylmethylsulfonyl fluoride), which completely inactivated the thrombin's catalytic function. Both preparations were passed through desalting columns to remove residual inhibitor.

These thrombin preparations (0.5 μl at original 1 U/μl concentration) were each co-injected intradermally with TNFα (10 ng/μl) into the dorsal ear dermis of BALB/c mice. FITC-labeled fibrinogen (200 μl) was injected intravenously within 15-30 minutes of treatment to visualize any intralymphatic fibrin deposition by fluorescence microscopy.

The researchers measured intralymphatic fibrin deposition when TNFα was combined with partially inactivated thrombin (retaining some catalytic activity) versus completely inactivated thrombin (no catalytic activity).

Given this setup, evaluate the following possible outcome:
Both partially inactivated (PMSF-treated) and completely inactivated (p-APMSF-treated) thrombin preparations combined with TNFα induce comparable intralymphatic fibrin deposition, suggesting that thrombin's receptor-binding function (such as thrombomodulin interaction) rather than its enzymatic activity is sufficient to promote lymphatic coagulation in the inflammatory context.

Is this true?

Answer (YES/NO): NO